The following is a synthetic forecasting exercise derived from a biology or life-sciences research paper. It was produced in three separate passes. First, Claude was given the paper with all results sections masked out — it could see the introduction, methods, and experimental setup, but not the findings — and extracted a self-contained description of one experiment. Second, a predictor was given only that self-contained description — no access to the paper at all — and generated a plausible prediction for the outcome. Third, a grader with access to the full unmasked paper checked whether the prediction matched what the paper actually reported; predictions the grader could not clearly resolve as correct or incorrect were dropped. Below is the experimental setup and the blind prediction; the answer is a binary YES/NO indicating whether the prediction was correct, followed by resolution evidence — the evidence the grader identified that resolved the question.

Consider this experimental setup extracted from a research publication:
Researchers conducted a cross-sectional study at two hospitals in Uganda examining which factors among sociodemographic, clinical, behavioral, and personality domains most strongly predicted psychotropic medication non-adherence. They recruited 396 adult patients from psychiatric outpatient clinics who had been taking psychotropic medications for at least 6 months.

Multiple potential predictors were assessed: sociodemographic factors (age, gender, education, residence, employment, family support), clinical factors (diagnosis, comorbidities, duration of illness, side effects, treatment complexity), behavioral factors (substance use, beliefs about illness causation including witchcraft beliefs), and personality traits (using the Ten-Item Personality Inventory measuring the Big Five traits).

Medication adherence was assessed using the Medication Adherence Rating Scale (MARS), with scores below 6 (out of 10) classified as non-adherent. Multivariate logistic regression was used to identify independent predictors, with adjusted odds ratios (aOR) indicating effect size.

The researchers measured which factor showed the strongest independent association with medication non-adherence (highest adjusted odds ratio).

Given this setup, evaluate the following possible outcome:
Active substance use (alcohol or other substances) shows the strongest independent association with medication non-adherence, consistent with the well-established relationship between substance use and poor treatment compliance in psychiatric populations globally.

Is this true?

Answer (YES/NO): NO